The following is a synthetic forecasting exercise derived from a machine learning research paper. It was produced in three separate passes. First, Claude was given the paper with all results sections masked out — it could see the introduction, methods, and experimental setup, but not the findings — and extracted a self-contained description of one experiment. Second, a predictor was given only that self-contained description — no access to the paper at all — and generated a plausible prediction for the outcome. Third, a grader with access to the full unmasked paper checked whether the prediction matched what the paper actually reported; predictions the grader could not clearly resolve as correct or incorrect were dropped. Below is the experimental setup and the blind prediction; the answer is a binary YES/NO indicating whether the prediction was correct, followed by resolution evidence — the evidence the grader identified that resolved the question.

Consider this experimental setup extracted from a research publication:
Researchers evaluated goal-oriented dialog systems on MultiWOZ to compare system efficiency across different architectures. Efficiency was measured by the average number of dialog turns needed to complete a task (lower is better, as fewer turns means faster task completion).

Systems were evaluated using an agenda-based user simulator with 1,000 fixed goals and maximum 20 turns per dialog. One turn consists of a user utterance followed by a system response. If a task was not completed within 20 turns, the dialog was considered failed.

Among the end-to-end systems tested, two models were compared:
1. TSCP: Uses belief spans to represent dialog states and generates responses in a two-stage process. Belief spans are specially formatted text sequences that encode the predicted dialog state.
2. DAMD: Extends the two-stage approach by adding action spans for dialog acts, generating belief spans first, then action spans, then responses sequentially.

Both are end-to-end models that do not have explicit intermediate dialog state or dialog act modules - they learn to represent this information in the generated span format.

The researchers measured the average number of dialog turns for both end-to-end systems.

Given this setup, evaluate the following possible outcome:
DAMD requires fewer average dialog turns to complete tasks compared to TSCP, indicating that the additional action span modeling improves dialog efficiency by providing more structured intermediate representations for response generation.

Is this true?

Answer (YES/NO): YES